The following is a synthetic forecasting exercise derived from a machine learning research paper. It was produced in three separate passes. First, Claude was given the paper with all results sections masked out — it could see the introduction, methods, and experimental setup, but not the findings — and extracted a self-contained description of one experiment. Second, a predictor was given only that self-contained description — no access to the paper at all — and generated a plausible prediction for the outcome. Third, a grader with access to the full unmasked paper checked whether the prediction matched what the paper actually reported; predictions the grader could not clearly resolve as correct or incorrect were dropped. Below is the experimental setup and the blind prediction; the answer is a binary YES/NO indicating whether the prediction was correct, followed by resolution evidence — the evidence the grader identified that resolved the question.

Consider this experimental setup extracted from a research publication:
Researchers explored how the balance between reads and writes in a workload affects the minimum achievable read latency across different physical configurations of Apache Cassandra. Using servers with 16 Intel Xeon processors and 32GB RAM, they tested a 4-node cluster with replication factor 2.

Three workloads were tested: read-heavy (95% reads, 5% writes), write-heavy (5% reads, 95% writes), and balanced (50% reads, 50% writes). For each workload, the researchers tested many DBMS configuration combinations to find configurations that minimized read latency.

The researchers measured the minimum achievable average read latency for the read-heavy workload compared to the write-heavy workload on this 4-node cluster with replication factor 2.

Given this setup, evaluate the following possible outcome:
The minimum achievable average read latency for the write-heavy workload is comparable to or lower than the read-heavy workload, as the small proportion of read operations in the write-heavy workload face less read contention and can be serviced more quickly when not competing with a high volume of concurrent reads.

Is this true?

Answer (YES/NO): YES